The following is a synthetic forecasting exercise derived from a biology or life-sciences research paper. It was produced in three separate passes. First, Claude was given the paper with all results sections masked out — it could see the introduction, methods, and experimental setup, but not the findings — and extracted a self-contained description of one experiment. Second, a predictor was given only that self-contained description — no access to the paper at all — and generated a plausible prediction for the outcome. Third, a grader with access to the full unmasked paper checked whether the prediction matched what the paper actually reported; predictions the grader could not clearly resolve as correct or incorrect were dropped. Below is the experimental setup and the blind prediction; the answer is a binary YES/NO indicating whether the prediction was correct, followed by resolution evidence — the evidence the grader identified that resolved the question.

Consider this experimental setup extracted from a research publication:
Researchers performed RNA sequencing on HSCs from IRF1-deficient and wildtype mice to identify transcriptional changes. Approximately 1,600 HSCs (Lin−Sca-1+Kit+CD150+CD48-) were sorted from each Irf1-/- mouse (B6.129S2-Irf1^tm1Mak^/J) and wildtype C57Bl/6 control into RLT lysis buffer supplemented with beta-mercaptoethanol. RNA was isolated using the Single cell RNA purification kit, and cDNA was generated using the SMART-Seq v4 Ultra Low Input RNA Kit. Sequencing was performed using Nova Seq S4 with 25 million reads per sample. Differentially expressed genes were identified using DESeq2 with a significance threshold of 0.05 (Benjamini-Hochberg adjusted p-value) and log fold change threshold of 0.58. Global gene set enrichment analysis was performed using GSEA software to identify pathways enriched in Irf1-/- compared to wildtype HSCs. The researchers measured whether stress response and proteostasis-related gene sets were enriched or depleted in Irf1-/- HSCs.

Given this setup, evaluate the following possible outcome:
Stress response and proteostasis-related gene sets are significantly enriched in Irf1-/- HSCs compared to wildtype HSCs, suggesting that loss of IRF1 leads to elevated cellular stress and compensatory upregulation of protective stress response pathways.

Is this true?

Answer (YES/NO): NO